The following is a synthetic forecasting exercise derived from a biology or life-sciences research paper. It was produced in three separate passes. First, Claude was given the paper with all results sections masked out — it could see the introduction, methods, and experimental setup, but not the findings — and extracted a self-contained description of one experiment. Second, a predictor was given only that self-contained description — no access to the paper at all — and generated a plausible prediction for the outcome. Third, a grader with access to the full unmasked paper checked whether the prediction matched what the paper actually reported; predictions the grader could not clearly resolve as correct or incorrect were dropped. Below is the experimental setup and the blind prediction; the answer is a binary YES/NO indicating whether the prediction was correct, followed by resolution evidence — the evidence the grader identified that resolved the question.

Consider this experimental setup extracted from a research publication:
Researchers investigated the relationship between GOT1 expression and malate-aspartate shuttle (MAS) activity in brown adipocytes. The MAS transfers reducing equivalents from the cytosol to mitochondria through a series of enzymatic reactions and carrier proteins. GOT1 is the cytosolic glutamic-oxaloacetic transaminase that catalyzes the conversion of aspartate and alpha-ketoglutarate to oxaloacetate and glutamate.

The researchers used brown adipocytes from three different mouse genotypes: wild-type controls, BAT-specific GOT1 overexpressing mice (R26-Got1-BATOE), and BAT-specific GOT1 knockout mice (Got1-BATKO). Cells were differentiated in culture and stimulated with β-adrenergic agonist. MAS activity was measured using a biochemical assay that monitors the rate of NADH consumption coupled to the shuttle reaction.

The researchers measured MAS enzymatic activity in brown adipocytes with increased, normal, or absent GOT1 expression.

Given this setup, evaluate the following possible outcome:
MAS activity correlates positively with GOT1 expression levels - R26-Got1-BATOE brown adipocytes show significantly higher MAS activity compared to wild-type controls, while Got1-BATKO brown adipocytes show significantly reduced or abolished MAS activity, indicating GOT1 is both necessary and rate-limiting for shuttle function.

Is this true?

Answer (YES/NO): YES